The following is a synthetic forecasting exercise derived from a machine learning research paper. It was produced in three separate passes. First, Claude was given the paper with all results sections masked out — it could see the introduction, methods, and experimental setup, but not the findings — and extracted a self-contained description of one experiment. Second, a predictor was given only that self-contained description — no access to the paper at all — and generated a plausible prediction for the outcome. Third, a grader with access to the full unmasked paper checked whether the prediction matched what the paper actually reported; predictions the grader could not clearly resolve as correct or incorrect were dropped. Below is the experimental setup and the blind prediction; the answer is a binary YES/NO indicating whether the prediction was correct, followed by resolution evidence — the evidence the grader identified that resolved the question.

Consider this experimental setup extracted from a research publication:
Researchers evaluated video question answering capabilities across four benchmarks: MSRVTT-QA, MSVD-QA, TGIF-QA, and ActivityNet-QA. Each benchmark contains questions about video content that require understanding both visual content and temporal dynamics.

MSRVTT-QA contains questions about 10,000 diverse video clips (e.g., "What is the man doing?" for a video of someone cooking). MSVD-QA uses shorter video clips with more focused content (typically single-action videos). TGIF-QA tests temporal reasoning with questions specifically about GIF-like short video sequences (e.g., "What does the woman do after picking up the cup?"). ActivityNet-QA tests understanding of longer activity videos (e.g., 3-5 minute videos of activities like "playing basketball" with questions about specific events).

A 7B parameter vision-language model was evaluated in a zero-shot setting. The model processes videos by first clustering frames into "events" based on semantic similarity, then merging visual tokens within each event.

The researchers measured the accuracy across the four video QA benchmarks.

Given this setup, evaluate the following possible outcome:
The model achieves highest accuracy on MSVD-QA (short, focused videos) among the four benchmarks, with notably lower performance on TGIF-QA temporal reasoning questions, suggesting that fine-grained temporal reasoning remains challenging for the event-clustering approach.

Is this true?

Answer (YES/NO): NO